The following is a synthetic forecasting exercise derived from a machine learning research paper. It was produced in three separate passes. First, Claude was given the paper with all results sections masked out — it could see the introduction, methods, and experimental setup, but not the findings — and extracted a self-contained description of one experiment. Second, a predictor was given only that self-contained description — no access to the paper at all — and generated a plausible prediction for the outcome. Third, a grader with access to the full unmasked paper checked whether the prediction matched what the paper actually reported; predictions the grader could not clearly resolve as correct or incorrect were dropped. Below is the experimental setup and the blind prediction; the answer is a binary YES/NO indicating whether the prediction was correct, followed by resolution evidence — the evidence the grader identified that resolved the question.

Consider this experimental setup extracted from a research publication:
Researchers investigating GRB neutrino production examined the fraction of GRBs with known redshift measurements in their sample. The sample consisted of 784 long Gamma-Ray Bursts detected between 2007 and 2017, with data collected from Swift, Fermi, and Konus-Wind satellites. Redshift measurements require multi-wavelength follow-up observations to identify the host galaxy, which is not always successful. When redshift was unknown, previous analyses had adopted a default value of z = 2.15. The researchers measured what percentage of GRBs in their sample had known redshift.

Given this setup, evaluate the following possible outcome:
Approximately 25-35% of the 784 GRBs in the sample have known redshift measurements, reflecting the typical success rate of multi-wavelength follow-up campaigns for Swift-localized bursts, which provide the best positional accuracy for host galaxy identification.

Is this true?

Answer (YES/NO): NO